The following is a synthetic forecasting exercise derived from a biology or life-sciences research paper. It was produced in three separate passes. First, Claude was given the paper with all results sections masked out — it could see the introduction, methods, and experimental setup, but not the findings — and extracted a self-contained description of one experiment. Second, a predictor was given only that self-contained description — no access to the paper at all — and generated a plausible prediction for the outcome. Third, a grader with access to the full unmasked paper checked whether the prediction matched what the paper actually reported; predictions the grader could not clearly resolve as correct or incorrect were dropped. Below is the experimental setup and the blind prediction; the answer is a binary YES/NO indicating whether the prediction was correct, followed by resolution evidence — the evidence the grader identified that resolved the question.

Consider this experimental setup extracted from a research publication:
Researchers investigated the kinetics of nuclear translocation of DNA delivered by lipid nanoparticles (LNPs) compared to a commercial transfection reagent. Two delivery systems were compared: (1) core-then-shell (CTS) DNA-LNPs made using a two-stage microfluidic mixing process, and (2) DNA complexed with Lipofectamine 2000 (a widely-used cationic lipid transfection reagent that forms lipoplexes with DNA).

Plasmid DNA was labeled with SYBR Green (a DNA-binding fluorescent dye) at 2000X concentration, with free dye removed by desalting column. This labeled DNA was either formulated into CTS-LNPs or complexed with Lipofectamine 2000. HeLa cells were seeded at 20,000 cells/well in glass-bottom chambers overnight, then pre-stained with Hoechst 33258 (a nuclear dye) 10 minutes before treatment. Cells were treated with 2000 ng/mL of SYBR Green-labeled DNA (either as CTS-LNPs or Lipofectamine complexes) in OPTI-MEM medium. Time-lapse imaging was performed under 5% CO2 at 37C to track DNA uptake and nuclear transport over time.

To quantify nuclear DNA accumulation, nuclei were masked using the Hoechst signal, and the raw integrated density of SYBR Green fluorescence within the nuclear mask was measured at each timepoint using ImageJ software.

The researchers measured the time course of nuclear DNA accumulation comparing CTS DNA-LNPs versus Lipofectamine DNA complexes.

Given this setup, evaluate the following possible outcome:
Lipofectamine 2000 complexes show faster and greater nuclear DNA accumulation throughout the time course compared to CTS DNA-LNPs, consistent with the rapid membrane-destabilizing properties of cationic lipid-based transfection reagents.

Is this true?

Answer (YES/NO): NO